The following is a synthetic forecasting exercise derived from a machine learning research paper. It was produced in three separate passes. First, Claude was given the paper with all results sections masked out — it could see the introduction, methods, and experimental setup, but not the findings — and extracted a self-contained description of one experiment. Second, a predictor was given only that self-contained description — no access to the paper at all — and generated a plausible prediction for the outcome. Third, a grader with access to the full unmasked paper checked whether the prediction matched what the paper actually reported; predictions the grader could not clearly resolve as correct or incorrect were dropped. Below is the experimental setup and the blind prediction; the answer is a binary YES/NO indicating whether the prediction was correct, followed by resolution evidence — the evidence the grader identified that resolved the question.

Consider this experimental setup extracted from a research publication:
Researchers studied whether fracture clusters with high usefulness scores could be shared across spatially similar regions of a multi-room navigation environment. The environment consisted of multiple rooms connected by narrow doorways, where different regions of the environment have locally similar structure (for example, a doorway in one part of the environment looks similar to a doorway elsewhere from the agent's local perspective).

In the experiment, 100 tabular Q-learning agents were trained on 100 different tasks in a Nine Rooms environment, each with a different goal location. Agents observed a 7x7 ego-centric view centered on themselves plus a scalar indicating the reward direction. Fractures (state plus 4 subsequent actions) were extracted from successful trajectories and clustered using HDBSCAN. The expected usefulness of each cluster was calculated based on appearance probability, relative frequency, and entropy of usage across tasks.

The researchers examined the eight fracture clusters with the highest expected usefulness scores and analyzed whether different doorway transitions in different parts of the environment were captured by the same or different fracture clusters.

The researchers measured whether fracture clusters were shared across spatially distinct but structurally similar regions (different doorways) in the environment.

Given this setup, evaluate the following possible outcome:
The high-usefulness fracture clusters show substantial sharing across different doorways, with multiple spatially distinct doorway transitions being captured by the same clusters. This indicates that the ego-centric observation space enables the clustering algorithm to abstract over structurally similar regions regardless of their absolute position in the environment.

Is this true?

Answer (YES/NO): YES